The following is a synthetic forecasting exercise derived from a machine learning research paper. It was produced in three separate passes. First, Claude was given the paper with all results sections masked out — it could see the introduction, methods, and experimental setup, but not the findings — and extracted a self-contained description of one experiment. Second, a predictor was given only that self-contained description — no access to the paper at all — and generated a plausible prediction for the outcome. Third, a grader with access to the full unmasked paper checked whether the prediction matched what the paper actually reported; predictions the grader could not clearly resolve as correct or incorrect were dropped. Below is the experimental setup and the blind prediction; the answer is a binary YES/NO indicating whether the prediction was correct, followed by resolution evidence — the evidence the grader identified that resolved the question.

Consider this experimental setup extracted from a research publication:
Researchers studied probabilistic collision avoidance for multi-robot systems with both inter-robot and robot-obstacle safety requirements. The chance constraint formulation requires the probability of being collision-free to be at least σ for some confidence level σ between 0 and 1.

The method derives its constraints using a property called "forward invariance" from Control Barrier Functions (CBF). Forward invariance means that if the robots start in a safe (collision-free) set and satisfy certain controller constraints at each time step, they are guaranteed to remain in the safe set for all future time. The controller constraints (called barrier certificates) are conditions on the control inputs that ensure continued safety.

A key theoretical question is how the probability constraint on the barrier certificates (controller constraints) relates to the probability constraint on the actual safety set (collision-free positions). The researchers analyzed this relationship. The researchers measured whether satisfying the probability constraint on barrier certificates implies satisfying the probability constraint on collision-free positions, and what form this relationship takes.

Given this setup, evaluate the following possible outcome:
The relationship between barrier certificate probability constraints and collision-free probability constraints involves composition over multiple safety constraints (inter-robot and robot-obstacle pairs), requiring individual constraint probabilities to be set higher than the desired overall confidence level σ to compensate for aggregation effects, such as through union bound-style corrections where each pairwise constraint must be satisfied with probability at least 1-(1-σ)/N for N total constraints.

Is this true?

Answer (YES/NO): NO